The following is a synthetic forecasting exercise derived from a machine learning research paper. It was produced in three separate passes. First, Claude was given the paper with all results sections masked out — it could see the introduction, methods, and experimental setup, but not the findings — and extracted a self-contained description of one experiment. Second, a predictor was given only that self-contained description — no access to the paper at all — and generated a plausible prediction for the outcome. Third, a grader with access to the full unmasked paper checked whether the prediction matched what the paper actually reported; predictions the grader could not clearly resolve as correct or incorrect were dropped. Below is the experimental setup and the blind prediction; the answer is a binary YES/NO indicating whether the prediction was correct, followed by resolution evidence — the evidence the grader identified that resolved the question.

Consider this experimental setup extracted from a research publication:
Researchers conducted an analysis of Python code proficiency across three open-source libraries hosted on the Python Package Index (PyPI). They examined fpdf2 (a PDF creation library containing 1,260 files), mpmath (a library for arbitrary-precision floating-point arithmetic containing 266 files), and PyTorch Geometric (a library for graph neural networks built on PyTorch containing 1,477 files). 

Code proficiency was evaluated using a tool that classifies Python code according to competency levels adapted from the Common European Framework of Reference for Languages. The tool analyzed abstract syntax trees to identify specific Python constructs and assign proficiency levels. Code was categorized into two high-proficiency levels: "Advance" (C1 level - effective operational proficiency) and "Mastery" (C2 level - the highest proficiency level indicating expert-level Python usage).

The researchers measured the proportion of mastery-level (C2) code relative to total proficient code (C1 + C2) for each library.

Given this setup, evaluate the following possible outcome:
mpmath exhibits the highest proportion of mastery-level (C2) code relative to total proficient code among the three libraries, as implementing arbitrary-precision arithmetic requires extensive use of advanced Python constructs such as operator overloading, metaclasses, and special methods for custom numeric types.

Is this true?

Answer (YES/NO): NO